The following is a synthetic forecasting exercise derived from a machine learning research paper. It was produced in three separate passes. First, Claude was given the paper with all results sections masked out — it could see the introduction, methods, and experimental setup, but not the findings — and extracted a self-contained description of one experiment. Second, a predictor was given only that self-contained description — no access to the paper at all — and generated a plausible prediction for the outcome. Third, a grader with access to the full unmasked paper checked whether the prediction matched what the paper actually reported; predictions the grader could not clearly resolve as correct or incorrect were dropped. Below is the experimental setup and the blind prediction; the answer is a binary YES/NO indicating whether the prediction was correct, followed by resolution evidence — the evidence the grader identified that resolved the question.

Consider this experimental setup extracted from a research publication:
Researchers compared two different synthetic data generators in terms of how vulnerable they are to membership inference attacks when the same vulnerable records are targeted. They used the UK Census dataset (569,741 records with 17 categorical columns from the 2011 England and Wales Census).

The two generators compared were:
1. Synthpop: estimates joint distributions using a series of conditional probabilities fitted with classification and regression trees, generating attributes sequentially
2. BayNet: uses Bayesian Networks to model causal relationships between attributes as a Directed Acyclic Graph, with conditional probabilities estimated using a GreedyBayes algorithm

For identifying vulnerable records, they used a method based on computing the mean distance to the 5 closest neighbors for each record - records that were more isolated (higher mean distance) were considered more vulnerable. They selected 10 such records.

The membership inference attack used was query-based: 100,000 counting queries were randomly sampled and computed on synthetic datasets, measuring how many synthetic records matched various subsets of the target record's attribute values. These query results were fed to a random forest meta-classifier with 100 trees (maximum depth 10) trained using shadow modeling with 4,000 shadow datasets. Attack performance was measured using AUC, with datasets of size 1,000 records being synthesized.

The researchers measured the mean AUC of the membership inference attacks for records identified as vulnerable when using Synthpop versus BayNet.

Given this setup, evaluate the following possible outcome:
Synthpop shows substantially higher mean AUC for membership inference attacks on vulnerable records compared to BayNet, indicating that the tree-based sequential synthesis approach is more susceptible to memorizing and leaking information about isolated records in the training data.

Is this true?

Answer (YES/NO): NO